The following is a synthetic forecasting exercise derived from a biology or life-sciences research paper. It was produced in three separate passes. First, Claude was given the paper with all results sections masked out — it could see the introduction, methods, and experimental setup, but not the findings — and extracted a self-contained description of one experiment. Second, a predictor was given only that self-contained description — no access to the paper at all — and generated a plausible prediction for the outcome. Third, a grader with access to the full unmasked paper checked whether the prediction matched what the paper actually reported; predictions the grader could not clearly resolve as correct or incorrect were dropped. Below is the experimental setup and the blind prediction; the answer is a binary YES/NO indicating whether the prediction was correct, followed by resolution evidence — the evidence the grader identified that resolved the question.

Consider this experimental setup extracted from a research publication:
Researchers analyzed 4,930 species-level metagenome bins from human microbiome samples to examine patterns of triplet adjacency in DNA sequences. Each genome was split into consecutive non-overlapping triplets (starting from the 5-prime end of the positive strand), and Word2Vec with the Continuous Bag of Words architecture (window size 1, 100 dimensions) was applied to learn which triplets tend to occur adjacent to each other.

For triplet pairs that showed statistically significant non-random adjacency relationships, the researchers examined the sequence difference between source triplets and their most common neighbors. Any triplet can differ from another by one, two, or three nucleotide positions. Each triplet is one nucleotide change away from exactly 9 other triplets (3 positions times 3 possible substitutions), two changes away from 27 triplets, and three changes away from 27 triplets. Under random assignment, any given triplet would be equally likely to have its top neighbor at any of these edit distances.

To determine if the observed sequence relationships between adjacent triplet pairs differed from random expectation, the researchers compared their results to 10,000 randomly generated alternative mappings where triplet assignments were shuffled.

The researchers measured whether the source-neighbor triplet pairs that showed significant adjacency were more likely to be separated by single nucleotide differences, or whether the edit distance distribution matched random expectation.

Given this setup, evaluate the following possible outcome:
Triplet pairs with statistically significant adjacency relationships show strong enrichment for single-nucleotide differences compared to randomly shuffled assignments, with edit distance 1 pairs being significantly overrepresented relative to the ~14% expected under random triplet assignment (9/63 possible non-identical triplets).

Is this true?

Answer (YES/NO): YES